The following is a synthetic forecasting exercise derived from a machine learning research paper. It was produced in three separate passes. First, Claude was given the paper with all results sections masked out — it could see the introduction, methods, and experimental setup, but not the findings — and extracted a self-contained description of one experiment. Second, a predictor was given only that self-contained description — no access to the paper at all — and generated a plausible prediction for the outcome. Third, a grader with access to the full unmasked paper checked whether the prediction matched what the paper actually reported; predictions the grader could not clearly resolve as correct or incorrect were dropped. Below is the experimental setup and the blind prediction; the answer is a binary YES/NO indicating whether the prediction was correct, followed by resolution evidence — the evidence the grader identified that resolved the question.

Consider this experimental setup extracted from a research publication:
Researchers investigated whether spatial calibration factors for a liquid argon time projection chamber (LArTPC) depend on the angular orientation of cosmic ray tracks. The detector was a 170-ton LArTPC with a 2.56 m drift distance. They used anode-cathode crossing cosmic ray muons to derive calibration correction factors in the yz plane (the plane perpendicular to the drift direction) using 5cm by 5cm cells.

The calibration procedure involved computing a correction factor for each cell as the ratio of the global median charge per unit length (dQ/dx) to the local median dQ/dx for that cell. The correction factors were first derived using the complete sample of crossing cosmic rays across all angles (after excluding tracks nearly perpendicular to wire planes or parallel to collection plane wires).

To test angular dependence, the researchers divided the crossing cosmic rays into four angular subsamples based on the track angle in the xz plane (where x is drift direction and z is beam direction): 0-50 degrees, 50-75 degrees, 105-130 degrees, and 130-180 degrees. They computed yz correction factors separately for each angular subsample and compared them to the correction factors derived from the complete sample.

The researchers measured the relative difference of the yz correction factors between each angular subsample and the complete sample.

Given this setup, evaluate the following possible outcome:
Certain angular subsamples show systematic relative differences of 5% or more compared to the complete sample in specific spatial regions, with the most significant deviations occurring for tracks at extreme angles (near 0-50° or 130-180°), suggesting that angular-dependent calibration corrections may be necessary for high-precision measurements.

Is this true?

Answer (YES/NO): NO